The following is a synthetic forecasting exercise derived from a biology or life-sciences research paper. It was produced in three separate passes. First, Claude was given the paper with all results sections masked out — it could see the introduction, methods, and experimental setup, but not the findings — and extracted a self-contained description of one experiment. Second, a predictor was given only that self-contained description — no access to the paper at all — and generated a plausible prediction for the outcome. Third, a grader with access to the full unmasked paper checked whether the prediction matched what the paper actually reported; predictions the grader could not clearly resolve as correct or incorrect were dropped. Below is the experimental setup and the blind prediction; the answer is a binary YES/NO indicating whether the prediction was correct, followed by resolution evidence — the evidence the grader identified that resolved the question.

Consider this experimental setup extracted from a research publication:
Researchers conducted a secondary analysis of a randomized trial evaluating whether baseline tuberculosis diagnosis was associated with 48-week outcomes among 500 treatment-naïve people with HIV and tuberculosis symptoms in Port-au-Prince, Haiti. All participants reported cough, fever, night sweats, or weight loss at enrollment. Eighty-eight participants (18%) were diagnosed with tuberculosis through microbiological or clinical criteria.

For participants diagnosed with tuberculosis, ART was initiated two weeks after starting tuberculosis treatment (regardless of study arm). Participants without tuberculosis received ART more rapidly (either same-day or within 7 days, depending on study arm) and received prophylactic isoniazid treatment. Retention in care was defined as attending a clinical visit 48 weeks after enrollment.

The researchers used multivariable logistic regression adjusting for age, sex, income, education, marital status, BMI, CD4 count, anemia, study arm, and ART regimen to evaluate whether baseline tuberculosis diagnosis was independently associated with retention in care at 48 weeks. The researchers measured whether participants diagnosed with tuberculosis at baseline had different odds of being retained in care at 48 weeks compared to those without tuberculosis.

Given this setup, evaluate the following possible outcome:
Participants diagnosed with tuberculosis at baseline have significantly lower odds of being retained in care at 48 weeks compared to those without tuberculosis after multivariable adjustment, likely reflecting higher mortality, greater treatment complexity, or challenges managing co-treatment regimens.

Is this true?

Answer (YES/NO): NO